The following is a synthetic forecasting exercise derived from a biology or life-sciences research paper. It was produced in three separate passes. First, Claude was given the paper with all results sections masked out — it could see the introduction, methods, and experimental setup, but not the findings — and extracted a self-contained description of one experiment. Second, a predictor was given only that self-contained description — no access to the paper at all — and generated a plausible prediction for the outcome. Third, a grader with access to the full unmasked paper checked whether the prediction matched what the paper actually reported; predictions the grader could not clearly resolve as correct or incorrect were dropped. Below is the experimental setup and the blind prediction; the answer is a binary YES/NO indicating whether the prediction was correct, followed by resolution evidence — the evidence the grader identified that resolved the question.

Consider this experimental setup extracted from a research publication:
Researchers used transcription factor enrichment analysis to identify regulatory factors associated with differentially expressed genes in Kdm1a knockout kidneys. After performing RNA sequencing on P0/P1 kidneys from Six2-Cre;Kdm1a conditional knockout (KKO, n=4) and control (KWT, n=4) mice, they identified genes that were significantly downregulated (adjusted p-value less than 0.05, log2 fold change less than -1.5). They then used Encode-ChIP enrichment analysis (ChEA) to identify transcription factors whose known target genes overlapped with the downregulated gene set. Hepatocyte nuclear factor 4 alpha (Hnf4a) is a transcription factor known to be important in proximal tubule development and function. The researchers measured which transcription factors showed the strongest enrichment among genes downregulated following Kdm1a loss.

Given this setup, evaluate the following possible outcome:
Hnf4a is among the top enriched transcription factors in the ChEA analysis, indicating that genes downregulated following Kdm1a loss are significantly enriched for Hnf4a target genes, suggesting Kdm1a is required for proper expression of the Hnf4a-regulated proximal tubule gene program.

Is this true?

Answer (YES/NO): YES